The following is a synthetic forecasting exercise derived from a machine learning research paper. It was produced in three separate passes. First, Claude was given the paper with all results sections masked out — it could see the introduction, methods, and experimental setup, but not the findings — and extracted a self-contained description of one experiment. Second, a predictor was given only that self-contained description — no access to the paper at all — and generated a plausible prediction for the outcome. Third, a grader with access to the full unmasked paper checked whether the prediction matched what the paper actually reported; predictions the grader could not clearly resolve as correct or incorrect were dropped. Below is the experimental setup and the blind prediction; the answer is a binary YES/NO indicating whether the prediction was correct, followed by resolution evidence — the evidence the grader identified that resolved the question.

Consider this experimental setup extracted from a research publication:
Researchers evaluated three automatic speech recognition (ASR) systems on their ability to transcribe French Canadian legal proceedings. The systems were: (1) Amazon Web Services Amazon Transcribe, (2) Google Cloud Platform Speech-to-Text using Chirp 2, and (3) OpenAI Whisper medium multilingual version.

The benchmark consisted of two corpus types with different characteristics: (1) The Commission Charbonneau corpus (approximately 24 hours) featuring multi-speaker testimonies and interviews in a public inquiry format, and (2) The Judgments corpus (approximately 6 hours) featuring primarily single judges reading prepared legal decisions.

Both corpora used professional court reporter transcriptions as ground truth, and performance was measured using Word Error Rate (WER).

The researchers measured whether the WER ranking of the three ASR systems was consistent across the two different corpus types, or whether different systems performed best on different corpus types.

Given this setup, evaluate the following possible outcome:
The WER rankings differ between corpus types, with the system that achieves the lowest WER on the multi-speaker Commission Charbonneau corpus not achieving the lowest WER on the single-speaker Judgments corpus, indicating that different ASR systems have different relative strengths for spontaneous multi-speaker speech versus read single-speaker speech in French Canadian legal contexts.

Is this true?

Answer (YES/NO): YES